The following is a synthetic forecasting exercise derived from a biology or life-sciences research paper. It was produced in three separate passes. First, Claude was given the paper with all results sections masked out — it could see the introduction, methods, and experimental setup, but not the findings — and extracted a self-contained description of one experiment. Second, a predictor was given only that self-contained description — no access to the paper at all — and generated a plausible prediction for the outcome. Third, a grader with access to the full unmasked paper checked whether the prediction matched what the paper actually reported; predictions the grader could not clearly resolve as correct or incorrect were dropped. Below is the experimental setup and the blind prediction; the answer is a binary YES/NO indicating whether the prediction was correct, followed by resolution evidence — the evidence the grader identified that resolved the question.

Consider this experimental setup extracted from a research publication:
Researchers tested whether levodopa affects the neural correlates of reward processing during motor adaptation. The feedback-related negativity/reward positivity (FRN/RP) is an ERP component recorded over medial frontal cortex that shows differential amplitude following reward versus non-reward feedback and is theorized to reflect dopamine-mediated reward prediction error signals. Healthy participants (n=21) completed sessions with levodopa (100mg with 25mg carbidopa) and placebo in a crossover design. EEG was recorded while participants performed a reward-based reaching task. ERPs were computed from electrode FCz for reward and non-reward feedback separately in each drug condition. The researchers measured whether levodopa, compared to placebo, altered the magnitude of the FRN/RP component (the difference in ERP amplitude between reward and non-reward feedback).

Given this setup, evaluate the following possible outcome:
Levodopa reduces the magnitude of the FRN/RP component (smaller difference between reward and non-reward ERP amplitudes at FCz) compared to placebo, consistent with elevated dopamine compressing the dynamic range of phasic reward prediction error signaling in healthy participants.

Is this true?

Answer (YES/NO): NO